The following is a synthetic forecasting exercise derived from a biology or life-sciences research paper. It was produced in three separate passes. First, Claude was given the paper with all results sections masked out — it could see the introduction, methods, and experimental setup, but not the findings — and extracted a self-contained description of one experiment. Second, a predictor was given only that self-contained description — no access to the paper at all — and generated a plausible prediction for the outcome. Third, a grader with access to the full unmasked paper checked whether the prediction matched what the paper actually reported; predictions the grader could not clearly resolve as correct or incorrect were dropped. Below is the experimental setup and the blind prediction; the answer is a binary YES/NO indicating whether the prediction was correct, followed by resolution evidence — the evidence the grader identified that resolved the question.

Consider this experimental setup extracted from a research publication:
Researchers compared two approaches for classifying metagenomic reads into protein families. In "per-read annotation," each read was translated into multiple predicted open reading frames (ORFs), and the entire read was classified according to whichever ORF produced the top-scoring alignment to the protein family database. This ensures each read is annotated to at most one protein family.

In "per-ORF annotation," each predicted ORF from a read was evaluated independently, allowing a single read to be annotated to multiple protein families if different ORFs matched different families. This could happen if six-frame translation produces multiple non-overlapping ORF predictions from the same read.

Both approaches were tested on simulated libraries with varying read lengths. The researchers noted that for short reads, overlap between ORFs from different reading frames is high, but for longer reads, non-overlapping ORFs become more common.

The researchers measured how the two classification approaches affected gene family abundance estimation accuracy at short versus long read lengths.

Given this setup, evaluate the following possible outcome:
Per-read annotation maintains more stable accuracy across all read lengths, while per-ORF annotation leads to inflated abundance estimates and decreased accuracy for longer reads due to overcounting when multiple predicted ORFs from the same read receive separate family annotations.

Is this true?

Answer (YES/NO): NO